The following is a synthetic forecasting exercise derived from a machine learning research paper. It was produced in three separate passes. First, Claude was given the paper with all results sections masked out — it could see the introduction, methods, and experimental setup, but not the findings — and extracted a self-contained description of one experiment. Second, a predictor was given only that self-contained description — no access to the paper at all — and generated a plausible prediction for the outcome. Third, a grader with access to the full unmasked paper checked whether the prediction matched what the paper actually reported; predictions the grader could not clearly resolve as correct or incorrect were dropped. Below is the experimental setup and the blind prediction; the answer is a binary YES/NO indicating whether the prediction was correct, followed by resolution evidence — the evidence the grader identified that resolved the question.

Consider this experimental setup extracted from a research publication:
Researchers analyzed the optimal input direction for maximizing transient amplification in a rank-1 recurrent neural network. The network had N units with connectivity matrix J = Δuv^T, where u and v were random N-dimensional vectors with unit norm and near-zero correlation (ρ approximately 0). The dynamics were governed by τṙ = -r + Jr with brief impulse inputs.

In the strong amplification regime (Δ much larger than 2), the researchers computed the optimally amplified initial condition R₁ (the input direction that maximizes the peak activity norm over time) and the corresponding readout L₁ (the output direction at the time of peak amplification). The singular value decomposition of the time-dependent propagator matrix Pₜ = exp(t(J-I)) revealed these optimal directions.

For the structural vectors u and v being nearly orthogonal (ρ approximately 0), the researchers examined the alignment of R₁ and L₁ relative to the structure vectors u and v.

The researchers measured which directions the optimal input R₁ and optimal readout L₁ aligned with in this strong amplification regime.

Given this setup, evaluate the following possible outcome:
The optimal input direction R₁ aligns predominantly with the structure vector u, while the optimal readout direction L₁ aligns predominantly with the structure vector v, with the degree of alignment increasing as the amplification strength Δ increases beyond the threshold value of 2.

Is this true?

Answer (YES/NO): NO